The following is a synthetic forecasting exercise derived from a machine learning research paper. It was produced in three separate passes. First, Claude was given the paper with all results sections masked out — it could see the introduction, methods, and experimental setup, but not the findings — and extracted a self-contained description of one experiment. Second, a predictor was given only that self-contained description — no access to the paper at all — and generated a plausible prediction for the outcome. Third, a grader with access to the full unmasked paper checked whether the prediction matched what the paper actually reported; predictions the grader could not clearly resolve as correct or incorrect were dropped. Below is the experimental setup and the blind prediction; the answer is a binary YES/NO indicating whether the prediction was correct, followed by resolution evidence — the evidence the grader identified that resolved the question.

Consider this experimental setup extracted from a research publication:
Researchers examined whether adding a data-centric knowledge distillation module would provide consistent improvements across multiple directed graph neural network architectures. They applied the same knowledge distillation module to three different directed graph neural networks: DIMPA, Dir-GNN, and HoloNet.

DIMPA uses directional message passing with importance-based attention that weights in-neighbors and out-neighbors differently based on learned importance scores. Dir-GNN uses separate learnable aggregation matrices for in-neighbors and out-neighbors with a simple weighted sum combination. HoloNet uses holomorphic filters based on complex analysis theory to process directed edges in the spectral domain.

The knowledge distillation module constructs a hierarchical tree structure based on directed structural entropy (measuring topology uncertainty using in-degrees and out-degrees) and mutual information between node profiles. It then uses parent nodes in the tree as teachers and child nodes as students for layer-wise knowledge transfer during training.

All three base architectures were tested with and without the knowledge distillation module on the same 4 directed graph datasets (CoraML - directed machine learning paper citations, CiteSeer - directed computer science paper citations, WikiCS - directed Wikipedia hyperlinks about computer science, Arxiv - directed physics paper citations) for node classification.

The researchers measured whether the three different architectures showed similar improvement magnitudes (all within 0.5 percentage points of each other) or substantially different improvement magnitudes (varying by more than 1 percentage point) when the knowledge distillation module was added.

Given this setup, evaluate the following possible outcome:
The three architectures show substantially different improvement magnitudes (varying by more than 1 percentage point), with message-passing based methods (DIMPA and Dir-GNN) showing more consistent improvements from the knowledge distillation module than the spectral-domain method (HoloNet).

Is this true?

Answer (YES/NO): NO